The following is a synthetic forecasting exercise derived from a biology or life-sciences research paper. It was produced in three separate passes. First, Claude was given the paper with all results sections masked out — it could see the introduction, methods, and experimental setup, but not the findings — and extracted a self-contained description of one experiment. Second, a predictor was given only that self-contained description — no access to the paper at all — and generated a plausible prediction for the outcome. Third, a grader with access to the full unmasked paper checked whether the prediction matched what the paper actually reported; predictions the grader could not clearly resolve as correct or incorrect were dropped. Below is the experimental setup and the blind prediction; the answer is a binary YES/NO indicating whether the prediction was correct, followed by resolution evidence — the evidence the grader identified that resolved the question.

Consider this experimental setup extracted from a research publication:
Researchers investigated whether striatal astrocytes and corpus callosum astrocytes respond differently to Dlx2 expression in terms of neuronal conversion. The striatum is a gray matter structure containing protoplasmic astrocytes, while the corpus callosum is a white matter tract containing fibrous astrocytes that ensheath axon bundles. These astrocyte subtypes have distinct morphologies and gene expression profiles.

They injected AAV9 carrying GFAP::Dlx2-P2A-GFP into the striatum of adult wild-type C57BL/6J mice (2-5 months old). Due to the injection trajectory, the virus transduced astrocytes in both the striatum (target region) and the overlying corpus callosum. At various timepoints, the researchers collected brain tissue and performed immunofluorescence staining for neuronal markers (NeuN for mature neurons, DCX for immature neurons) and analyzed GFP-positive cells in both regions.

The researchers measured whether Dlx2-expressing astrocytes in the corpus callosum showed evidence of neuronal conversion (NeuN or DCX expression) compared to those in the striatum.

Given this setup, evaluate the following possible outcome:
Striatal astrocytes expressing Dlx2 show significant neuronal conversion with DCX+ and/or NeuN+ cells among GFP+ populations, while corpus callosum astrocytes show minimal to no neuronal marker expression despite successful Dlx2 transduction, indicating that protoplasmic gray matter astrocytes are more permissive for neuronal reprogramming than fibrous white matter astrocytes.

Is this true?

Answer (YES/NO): YES